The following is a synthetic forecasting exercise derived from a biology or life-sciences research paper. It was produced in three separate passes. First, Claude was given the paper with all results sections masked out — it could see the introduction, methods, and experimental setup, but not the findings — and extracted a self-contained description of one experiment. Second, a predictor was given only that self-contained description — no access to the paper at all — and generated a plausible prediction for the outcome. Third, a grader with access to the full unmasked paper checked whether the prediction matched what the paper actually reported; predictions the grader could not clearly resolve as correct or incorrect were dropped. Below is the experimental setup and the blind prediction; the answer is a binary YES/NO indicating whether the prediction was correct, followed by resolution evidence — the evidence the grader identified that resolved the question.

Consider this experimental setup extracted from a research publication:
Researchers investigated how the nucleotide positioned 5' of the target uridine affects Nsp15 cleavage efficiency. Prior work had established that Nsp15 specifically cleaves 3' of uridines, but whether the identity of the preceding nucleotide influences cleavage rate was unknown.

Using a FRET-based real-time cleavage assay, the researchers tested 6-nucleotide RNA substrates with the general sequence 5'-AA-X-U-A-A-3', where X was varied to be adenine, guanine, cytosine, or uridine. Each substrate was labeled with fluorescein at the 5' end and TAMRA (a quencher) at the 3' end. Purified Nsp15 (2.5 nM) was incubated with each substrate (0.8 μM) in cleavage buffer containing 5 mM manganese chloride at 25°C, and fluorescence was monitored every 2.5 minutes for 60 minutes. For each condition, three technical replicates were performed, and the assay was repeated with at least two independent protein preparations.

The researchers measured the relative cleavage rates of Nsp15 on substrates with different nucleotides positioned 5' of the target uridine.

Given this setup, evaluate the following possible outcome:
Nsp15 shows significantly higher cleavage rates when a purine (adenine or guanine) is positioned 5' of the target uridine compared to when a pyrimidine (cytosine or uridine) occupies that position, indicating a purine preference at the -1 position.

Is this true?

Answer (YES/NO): NO